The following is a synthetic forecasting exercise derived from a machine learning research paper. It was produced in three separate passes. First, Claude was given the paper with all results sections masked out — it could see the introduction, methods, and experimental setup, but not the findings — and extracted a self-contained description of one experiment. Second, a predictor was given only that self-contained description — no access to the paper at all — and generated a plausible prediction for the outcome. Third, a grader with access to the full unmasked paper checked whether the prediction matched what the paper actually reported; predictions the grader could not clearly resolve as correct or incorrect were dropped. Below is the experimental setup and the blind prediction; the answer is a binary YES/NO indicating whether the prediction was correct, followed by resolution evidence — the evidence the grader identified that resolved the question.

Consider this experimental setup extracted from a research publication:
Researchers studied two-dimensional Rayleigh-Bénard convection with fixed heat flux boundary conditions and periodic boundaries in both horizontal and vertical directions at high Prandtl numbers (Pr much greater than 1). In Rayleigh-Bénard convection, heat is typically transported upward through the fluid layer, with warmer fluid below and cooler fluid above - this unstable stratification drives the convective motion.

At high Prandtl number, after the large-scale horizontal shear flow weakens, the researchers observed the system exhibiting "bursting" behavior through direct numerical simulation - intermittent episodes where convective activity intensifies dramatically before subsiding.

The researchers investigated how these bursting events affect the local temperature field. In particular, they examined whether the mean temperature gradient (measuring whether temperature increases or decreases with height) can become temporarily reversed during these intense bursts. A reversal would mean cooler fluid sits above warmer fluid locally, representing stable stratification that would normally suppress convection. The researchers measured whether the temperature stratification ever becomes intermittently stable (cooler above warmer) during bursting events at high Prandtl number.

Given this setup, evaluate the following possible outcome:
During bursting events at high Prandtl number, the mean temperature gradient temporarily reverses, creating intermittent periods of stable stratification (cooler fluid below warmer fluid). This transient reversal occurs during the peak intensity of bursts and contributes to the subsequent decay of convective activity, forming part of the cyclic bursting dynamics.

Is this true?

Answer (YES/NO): NO